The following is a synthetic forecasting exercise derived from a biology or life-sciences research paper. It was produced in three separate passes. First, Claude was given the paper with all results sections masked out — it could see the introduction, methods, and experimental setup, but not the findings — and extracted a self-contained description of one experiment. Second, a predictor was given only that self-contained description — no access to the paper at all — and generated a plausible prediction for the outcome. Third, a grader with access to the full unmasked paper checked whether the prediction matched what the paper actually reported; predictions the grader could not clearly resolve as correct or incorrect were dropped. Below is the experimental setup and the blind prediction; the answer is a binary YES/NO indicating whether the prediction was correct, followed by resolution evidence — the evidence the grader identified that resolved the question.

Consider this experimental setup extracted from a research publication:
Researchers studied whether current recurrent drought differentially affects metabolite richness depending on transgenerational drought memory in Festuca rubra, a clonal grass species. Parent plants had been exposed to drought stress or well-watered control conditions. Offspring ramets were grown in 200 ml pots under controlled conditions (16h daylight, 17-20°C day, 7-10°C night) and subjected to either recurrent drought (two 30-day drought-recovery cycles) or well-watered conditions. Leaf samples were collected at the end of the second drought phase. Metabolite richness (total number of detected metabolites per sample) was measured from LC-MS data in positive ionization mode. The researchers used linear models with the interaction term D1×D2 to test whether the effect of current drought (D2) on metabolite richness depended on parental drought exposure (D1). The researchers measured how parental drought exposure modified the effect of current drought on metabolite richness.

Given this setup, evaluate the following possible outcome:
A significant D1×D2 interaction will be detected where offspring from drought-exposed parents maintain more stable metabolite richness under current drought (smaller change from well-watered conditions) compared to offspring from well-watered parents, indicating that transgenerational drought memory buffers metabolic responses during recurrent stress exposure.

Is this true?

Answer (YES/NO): NO